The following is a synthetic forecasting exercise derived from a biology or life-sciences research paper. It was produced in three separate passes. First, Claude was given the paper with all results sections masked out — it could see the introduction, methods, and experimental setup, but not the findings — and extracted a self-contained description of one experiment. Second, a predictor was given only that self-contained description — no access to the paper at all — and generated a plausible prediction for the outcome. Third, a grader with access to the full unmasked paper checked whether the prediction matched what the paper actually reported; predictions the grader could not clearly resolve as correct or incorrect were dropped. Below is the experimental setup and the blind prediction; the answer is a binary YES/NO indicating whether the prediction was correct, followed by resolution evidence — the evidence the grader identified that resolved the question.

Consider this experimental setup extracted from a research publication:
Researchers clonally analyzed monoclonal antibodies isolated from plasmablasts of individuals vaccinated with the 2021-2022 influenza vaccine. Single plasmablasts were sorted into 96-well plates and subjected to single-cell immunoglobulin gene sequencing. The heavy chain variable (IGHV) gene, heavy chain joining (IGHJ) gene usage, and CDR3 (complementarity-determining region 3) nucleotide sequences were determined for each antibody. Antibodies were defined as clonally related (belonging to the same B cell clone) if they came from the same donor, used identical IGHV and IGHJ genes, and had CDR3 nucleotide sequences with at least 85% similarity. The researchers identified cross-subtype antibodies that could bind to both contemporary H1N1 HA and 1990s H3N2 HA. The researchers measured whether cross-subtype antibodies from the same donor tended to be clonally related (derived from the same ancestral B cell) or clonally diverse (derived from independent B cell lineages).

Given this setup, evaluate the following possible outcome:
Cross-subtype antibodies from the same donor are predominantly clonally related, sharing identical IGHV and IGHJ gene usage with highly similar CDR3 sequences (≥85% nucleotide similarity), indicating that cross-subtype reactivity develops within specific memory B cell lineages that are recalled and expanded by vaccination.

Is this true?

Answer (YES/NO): NO